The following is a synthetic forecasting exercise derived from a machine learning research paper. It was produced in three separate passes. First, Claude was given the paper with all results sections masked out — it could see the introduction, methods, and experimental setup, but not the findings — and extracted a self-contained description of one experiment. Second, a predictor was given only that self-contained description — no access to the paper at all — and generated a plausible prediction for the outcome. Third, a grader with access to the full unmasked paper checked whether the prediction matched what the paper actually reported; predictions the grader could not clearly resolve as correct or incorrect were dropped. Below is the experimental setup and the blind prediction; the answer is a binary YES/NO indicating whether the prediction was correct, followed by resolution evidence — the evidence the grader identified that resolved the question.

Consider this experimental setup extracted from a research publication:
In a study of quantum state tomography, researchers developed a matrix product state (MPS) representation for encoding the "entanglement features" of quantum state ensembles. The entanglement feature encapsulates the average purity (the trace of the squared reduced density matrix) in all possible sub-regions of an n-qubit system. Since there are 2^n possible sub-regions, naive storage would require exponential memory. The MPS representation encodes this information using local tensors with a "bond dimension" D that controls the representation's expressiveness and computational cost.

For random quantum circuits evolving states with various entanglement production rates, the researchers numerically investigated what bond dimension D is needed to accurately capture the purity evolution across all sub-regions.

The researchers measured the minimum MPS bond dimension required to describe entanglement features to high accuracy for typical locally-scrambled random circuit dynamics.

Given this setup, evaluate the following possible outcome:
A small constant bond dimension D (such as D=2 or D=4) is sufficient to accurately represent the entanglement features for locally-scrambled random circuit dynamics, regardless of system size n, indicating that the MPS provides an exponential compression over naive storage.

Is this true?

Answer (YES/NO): YES